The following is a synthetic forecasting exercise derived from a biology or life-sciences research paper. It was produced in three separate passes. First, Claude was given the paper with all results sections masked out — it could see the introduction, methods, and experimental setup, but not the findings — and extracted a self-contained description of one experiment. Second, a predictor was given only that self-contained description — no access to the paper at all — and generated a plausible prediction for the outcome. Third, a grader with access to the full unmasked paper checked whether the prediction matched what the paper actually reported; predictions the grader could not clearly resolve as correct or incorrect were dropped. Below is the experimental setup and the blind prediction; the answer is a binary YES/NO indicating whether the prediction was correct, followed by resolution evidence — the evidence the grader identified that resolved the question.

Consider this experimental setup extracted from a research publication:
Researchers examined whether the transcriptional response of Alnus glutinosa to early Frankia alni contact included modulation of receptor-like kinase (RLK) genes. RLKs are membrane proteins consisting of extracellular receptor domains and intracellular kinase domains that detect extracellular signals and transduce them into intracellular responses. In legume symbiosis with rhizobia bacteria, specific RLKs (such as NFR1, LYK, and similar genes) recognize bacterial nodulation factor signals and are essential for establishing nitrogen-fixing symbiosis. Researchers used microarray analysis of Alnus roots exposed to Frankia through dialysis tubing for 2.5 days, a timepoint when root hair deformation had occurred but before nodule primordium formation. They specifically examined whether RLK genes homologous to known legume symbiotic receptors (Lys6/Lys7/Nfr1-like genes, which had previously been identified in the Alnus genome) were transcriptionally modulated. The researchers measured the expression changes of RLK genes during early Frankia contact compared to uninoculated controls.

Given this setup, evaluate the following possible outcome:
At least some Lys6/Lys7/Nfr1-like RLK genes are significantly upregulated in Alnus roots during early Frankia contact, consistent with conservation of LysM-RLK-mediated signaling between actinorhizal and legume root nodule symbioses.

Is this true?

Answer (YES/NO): NO